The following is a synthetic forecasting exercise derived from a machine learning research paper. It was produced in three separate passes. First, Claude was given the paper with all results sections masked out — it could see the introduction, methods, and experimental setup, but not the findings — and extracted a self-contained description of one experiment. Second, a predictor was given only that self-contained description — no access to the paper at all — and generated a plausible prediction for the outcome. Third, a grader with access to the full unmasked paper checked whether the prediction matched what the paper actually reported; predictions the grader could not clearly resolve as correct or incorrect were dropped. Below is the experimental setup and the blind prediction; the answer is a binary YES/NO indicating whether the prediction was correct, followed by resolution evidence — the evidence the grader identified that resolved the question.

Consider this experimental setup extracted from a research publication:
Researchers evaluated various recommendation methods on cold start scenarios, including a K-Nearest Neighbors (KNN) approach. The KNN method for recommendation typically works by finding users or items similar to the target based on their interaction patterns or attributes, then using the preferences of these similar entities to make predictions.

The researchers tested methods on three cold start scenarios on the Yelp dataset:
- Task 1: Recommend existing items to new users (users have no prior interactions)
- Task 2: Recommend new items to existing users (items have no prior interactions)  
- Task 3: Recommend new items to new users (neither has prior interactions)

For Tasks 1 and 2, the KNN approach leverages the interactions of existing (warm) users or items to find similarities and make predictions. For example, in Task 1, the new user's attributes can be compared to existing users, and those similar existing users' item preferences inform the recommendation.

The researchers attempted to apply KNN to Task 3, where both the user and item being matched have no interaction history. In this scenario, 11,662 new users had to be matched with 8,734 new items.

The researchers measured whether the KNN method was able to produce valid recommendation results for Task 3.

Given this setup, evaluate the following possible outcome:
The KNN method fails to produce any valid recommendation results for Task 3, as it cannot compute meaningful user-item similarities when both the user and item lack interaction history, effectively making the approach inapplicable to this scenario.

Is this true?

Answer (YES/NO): YES